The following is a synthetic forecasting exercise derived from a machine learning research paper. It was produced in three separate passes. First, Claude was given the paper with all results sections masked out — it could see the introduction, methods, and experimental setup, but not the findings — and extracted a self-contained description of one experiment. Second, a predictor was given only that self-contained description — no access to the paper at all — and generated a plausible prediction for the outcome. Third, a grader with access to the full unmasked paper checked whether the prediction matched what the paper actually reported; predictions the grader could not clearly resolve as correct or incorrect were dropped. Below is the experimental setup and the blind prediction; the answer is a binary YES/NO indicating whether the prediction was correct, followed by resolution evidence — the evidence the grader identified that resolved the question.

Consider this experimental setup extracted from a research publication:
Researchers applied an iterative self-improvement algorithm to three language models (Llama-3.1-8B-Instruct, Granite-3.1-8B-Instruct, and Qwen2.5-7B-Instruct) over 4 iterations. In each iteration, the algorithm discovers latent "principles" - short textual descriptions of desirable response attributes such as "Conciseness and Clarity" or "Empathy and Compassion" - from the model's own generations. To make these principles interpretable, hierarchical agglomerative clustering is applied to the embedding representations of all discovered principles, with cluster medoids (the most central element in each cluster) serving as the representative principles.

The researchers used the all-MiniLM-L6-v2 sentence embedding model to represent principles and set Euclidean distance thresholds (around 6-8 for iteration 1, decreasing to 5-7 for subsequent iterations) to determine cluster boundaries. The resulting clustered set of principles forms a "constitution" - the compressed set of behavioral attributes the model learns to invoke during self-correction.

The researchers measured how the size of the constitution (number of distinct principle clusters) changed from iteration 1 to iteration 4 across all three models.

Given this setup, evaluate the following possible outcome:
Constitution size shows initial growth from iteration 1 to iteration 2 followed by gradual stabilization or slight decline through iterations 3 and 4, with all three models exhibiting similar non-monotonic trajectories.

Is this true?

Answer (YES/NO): NO